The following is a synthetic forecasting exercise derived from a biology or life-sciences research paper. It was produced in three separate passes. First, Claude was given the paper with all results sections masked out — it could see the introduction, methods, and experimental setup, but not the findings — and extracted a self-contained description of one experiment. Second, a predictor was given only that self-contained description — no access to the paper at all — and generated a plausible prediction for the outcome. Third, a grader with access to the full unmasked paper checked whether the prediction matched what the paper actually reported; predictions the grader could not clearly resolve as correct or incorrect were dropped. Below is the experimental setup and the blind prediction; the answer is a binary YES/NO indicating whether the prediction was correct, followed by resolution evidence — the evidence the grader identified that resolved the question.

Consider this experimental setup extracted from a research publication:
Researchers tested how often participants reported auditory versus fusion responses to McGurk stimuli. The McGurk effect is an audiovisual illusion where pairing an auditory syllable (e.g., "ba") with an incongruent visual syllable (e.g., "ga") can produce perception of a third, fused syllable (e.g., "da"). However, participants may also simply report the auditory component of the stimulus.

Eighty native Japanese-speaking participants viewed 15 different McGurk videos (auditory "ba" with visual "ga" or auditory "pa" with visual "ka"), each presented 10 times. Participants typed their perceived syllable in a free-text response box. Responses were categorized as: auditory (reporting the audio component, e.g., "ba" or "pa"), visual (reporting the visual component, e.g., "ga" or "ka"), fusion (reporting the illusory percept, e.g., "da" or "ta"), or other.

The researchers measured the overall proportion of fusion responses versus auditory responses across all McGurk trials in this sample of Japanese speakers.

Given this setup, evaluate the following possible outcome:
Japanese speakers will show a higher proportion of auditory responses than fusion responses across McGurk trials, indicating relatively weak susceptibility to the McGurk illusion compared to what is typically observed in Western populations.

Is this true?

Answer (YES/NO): NO